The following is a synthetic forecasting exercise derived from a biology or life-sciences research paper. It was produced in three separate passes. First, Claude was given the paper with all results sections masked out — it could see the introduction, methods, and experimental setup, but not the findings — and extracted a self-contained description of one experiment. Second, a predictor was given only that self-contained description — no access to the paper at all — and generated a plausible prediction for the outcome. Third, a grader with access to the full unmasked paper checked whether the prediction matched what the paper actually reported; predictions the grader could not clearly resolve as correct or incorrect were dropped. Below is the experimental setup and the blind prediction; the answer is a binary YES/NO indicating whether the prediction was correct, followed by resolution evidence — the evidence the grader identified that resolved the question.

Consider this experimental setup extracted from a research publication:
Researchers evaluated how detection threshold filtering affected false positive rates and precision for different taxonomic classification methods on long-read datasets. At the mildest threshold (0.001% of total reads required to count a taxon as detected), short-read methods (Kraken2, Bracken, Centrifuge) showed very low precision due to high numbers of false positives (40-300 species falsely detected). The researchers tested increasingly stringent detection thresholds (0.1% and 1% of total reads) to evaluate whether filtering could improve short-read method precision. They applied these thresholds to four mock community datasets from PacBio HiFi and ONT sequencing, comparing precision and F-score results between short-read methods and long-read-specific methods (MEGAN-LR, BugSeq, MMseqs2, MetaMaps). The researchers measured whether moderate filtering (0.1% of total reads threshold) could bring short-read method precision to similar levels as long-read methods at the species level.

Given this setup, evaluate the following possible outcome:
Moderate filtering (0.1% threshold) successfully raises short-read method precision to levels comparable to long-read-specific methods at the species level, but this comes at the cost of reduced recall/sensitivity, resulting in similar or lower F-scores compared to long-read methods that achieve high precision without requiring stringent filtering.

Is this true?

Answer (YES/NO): NO